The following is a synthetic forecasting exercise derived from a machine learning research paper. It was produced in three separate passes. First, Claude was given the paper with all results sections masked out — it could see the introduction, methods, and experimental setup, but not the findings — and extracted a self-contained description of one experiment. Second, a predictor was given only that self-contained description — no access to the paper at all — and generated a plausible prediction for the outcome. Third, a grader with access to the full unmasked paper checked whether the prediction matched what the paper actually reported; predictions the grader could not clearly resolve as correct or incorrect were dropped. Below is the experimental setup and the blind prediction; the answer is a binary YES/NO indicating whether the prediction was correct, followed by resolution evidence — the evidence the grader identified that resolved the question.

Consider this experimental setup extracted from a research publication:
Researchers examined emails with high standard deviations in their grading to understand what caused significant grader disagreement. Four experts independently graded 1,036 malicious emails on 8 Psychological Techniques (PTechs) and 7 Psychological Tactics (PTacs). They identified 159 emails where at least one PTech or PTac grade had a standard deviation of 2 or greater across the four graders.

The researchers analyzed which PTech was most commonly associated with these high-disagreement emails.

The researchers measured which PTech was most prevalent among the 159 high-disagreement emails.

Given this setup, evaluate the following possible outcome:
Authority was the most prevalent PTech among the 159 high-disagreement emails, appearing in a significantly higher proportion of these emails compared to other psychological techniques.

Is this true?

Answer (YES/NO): NO